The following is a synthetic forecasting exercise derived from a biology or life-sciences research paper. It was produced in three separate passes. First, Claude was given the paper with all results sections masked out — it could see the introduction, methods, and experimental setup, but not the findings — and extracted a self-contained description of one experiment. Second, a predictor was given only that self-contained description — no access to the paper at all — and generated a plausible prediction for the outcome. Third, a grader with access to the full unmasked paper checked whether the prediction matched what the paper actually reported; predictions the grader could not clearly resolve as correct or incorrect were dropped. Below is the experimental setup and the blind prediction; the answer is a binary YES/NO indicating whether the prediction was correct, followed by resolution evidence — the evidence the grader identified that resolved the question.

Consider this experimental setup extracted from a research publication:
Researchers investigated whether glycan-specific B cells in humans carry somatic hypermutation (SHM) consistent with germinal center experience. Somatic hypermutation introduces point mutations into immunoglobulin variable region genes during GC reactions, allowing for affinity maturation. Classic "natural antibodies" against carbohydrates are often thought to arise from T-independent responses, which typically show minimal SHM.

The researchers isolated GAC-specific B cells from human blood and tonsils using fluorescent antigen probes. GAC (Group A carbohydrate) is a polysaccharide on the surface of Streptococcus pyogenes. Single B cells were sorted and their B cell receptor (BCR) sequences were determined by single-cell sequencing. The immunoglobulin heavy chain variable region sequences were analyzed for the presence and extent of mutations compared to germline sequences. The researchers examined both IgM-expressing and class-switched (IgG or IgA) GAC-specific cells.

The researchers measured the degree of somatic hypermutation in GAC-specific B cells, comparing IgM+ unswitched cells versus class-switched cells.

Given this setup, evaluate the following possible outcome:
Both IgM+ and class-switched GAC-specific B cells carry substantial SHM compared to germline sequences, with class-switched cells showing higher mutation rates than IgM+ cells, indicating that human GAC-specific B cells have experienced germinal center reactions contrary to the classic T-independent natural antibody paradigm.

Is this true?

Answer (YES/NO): YES